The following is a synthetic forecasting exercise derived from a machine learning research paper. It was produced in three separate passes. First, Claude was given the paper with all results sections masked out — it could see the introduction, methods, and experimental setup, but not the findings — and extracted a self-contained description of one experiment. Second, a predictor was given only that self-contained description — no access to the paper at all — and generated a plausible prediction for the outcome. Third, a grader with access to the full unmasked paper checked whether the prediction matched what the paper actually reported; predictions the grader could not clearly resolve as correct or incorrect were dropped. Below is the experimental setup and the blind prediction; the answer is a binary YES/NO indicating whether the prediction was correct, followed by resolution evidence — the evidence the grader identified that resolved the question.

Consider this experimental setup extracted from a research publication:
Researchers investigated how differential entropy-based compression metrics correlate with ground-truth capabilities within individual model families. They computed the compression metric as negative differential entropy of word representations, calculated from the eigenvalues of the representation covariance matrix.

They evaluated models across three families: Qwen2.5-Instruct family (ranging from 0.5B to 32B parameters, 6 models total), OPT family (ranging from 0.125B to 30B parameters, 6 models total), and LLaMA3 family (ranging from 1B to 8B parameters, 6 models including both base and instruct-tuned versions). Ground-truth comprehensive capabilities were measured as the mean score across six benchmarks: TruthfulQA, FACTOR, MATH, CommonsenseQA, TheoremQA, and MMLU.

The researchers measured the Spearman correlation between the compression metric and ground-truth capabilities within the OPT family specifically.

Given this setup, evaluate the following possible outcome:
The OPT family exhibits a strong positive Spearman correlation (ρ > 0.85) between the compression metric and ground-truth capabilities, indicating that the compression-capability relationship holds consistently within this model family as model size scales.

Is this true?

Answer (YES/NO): YES